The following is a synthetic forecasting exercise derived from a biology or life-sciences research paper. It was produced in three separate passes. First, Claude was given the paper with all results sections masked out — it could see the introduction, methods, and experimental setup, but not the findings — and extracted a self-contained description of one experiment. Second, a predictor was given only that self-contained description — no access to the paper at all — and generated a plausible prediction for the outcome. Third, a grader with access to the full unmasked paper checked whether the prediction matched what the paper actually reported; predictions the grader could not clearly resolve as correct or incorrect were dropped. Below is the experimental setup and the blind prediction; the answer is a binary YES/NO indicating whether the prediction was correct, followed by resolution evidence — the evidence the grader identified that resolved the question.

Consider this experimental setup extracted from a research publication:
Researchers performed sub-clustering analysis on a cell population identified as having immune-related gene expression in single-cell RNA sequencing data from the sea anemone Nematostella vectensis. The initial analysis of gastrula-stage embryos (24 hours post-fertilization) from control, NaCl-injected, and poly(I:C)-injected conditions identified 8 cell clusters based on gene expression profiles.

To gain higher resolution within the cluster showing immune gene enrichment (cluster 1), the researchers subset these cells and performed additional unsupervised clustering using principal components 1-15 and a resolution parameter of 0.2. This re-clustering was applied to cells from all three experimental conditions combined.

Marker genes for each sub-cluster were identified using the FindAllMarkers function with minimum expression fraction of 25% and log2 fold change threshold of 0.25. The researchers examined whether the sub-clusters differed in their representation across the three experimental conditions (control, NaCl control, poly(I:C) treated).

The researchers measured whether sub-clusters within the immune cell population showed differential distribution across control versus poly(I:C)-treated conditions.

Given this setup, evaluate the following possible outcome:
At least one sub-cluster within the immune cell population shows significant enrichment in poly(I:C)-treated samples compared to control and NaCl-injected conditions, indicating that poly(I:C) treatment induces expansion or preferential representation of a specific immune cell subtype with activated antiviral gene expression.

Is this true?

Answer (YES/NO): YES